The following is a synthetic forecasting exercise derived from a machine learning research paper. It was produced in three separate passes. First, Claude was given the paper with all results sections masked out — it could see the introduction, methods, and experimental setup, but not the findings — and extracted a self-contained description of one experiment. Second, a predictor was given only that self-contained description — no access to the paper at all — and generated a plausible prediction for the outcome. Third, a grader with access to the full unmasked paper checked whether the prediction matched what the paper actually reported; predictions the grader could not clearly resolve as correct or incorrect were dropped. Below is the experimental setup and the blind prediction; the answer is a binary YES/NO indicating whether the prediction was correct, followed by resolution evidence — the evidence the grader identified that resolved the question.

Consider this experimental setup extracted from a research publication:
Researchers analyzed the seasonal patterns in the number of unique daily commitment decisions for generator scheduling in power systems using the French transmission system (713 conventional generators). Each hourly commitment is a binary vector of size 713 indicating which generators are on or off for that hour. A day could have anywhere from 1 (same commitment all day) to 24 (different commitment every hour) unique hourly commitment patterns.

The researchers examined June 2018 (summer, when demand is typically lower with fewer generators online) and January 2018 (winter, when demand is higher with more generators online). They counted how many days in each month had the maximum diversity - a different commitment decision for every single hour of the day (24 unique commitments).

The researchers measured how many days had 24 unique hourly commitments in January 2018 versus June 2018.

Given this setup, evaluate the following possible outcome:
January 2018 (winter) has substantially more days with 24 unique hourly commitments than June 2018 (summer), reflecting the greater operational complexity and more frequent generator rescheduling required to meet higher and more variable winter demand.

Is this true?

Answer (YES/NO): YES